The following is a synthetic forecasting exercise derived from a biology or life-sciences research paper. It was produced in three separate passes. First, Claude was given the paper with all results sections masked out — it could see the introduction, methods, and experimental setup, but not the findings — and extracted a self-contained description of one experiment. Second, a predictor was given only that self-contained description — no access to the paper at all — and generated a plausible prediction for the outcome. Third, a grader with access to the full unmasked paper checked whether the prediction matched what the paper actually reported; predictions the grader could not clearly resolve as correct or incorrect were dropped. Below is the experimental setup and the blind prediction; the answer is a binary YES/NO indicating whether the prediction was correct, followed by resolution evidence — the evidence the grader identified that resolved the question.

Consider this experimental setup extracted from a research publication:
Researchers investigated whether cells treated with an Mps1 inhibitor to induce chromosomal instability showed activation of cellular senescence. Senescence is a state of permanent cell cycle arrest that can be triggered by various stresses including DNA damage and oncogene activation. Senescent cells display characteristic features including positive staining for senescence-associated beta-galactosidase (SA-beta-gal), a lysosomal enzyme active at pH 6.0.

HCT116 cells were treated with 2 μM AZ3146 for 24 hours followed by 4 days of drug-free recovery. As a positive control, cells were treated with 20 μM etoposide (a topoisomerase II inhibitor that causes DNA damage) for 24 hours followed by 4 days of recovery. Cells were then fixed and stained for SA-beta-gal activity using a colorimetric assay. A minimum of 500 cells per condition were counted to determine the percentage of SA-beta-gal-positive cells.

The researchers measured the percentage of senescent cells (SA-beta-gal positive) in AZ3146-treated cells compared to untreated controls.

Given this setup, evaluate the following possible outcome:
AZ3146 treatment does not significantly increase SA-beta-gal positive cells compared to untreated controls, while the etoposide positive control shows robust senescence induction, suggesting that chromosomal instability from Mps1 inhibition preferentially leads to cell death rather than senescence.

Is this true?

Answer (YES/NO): NO